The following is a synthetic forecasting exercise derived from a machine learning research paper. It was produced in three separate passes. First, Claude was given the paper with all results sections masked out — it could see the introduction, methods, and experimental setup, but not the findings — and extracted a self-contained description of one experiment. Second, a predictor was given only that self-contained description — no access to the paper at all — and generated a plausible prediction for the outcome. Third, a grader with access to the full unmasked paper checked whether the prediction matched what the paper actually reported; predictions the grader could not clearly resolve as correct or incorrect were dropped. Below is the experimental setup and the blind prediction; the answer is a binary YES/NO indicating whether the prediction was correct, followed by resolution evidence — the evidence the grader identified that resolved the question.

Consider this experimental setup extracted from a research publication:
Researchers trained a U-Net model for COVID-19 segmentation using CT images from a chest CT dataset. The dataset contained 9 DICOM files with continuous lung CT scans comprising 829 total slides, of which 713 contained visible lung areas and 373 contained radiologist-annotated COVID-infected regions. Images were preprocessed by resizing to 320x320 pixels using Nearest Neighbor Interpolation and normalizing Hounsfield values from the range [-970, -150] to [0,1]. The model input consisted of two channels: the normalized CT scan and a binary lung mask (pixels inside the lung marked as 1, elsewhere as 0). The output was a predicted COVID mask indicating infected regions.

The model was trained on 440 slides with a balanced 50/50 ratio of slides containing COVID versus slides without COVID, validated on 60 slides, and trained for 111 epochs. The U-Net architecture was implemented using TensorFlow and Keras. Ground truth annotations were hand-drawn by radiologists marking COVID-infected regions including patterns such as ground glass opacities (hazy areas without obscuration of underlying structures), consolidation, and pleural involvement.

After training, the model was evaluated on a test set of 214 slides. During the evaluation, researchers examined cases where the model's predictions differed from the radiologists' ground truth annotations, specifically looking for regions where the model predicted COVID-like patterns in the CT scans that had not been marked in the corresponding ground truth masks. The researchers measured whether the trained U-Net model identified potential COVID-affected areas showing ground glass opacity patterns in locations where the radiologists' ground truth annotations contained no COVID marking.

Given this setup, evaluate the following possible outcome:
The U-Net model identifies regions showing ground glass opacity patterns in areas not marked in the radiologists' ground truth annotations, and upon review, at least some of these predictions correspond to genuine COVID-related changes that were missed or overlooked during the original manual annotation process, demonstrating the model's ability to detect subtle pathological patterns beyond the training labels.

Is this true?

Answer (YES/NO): YES